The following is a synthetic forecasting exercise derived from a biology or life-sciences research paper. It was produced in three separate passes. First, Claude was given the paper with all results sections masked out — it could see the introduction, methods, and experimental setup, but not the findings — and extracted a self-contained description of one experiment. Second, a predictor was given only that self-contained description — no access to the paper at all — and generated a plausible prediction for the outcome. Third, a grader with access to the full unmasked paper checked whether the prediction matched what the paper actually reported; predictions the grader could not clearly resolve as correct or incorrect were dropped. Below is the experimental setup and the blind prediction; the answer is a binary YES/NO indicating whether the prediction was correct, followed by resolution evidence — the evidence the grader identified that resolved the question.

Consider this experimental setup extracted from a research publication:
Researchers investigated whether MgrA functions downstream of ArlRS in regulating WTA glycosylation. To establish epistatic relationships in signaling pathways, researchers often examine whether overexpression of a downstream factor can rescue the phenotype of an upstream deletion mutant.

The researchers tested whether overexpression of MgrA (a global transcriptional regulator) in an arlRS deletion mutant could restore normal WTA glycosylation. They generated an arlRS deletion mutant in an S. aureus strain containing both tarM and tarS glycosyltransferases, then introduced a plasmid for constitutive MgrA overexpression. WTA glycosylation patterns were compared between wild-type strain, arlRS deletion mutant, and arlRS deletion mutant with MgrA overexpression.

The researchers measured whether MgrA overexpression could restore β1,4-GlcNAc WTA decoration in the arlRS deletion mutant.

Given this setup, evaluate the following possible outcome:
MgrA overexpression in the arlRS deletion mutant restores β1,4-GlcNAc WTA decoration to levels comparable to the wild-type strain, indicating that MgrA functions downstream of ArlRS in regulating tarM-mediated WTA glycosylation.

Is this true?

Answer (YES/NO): YES